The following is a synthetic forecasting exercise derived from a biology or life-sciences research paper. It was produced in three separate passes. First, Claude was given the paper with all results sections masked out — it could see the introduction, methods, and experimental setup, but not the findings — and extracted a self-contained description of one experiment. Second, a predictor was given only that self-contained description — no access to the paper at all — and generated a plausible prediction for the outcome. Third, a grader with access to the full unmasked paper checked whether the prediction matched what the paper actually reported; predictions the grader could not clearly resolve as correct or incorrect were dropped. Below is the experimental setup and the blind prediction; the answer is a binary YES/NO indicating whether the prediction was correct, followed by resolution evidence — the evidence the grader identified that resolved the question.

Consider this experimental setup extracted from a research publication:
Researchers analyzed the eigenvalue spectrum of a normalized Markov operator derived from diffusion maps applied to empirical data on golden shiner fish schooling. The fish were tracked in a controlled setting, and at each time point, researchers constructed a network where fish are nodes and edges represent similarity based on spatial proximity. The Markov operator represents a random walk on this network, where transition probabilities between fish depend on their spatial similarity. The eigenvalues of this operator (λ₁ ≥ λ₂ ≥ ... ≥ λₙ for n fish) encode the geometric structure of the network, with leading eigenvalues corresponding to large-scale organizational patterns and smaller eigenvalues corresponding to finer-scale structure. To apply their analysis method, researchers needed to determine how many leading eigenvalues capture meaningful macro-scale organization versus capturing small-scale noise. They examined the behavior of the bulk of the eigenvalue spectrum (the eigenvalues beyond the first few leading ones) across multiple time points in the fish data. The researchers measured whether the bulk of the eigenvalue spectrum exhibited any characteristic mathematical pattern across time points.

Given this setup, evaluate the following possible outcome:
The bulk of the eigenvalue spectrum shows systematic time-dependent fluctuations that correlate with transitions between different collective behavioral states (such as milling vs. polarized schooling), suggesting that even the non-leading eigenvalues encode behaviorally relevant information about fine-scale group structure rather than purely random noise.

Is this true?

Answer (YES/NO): NO